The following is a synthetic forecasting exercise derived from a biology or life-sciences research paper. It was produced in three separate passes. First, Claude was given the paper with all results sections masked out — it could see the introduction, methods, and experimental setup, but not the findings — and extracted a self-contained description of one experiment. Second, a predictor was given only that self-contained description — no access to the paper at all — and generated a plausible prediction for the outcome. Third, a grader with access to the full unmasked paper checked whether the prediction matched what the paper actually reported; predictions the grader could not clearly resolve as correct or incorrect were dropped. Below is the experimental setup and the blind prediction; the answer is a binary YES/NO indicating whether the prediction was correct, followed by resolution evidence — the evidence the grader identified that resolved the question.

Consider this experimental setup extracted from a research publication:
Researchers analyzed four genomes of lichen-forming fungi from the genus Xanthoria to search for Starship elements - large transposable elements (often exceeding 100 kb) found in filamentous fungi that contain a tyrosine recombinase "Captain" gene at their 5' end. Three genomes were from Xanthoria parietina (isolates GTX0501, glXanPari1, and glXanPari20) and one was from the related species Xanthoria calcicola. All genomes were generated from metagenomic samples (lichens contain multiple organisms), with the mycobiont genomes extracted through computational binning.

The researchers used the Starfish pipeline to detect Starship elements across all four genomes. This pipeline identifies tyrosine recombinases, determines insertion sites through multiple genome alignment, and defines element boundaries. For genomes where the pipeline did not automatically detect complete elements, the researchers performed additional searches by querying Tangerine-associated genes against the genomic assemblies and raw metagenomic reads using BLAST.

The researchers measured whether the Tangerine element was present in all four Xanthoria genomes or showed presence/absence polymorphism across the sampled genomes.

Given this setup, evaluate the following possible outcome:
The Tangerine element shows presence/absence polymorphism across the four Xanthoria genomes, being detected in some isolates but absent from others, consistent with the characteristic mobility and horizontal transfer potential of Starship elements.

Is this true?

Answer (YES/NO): YES